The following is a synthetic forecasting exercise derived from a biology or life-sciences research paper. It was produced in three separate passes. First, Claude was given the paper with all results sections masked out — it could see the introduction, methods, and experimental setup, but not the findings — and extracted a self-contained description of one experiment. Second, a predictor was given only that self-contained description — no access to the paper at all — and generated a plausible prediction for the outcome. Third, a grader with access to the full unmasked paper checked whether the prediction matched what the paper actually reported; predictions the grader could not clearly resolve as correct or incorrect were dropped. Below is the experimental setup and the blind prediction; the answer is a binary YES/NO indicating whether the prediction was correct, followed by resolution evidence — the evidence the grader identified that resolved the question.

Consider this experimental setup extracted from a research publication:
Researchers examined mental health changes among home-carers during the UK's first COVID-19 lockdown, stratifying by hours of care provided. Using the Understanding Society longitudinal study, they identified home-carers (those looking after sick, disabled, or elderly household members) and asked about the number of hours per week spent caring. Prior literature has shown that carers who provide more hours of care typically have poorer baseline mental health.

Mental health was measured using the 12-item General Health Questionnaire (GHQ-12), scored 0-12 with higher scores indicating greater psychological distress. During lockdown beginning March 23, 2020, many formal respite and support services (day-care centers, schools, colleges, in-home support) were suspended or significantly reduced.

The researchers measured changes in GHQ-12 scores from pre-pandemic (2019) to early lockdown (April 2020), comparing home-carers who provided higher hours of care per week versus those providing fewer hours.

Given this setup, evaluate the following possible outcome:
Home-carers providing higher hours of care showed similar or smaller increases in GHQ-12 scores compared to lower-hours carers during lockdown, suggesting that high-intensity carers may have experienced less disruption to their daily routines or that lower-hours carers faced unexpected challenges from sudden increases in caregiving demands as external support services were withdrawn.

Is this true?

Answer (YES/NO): NO